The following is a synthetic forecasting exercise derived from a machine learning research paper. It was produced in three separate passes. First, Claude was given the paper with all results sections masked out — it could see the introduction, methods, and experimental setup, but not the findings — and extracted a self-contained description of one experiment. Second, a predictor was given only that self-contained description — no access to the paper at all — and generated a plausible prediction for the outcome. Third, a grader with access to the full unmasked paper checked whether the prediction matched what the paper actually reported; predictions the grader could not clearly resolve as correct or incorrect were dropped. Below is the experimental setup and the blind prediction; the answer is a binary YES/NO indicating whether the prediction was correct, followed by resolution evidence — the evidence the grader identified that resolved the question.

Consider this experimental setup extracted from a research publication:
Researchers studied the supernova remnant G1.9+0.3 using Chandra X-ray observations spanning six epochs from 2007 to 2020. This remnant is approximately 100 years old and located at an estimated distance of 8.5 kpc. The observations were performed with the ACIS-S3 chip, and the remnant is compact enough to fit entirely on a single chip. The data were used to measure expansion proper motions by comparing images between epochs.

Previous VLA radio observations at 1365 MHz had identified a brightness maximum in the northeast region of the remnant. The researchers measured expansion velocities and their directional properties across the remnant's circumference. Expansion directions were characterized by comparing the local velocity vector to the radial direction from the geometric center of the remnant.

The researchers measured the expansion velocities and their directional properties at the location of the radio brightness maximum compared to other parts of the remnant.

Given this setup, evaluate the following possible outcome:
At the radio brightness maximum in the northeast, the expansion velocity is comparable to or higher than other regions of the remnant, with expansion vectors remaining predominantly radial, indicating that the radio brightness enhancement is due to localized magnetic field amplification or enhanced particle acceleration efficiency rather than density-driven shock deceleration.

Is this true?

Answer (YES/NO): NO